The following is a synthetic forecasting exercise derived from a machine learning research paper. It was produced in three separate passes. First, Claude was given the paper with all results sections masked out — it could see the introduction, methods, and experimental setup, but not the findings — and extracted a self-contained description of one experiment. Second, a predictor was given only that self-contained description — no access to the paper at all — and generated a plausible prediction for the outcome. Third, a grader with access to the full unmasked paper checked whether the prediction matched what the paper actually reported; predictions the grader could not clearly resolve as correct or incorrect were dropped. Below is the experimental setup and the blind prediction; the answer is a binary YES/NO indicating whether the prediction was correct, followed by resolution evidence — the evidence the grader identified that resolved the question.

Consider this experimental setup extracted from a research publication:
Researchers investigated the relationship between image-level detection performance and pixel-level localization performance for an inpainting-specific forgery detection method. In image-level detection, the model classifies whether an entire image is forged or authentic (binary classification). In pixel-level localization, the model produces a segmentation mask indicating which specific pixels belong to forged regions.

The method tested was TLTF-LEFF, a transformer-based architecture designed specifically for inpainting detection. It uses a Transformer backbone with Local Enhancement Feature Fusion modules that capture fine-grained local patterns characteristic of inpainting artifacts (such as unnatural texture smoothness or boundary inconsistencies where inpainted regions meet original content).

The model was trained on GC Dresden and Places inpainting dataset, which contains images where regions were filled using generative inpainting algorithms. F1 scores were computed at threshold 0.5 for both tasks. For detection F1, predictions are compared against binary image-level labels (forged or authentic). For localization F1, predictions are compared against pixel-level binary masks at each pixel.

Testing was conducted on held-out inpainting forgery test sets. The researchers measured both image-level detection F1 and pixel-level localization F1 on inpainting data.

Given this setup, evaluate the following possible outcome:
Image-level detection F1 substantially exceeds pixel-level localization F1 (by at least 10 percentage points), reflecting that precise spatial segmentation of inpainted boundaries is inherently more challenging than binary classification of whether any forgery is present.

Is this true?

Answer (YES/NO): YES